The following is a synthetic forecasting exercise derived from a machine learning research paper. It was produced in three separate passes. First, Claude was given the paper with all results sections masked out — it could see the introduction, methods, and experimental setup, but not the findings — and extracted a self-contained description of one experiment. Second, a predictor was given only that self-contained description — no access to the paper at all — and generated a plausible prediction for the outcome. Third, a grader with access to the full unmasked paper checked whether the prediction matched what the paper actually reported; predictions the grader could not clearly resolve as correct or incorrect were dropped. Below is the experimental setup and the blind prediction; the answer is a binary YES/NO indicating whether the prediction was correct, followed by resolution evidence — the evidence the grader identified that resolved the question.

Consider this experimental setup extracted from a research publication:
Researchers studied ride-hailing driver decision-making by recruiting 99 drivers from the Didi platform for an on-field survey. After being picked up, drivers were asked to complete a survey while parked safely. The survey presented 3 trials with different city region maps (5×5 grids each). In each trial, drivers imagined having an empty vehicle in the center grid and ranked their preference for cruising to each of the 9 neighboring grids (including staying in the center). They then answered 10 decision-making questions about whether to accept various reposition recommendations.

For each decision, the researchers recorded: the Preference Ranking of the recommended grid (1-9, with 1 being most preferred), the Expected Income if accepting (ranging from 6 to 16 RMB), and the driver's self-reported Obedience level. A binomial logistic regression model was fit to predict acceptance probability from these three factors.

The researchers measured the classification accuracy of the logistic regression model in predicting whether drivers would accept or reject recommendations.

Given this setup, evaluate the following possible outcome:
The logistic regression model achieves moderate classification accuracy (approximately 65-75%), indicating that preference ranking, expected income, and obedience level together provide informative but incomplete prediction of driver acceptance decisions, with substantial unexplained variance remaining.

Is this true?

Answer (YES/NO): NO